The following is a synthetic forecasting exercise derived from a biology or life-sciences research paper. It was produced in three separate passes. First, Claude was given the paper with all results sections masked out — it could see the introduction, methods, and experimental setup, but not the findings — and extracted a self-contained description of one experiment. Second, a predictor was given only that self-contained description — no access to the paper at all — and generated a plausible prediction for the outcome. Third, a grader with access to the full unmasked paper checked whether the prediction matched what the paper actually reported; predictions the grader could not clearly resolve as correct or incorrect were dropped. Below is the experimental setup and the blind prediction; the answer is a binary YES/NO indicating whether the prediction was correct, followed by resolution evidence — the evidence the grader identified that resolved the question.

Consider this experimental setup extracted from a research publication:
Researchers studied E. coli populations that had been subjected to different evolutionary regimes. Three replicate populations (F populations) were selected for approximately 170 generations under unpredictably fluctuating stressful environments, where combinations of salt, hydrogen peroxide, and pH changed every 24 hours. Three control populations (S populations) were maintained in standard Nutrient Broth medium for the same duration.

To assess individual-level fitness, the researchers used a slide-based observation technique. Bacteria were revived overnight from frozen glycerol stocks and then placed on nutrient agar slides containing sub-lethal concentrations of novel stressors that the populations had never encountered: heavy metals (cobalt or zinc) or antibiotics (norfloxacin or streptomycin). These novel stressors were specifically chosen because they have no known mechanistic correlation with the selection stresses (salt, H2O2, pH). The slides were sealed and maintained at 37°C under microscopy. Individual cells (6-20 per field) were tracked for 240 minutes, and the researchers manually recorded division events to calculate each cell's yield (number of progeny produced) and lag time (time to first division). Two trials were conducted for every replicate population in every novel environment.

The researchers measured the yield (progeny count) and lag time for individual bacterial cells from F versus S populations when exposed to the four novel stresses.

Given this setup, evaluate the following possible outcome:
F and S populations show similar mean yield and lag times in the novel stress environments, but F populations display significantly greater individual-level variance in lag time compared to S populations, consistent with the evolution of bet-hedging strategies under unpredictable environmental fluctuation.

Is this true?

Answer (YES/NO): NO